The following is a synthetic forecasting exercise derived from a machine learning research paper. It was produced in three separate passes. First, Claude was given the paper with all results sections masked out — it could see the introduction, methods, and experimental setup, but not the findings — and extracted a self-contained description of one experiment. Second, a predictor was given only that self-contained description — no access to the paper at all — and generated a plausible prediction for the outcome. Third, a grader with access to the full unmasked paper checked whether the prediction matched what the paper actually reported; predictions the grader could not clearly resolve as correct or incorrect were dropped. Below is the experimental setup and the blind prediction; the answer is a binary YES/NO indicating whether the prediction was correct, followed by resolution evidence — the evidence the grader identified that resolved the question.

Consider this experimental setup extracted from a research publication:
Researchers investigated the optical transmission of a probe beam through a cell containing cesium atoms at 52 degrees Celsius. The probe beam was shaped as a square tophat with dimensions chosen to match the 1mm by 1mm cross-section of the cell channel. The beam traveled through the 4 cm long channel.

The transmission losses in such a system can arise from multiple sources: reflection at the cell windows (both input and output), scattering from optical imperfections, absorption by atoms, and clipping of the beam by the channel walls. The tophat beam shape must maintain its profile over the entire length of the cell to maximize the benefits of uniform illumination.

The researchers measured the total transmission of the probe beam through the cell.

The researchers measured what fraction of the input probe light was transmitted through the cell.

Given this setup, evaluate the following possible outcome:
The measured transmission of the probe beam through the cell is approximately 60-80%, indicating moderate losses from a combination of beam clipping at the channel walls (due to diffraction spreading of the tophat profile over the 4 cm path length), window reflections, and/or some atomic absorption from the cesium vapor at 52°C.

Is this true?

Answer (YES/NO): NO